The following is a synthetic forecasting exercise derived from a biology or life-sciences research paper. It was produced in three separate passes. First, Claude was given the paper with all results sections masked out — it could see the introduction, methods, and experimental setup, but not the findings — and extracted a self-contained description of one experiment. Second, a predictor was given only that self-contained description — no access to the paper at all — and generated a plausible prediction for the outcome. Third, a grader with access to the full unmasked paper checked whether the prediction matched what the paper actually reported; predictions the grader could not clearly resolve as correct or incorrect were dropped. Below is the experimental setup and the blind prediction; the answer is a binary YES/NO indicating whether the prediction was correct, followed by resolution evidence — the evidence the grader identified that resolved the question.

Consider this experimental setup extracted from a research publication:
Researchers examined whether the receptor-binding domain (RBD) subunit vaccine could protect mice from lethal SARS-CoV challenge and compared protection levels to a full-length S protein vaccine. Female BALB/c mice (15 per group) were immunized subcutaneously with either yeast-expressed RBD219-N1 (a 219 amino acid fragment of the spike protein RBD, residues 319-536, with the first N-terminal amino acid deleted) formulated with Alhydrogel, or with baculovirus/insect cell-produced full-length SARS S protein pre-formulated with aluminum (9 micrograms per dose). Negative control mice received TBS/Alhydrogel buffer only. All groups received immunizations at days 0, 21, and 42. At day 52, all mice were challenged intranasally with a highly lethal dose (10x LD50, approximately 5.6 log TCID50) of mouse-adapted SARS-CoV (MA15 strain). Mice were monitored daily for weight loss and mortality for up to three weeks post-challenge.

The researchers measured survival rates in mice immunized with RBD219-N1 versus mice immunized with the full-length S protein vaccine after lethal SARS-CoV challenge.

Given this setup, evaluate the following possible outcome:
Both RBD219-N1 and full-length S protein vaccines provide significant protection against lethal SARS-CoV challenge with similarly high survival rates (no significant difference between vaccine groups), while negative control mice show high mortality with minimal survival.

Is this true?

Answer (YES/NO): NO